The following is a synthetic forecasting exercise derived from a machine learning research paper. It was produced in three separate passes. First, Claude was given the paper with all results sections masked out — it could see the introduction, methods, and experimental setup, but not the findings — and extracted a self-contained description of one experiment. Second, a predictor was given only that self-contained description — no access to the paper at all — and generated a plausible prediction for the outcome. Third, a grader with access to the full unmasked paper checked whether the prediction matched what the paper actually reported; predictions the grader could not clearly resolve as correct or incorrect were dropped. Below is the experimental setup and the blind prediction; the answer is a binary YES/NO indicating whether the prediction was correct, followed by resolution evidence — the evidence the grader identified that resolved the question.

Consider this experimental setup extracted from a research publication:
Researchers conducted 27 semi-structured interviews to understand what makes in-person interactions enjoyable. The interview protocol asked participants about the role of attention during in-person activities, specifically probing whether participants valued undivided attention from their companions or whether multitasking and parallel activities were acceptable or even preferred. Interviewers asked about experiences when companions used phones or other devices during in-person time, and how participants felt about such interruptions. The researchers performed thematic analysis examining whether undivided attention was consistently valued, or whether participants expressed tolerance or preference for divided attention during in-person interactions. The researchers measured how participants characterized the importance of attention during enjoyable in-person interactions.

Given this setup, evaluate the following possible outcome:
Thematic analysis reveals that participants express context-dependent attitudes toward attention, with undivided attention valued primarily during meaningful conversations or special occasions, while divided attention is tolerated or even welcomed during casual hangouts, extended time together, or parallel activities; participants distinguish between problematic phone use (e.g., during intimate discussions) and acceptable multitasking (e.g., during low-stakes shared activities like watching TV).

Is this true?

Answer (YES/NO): YES